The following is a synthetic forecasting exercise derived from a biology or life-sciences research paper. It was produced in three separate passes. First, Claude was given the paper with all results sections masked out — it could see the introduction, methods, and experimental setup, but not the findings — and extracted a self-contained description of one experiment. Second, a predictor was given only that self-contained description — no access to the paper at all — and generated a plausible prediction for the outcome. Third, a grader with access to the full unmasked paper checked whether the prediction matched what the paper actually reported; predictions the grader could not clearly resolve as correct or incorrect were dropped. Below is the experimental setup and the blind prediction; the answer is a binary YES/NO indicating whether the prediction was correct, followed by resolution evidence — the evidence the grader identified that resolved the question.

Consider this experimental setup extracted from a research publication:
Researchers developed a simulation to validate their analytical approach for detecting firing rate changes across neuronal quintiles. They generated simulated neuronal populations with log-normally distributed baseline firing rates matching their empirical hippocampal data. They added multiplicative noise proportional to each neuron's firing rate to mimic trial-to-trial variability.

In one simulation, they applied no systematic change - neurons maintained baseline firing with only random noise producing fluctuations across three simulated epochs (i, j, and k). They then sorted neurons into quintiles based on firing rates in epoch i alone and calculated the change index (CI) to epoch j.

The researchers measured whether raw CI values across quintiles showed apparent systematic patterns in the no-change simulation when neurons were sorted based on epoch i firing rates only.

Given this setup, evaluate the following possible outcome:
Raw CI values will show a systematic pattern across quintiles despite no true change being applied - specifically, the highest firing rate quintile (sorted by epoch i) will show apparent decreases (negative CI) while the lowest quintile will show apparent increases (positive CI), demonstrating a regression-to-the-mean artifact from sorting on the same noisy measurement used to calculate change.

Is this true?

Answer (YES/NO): YES